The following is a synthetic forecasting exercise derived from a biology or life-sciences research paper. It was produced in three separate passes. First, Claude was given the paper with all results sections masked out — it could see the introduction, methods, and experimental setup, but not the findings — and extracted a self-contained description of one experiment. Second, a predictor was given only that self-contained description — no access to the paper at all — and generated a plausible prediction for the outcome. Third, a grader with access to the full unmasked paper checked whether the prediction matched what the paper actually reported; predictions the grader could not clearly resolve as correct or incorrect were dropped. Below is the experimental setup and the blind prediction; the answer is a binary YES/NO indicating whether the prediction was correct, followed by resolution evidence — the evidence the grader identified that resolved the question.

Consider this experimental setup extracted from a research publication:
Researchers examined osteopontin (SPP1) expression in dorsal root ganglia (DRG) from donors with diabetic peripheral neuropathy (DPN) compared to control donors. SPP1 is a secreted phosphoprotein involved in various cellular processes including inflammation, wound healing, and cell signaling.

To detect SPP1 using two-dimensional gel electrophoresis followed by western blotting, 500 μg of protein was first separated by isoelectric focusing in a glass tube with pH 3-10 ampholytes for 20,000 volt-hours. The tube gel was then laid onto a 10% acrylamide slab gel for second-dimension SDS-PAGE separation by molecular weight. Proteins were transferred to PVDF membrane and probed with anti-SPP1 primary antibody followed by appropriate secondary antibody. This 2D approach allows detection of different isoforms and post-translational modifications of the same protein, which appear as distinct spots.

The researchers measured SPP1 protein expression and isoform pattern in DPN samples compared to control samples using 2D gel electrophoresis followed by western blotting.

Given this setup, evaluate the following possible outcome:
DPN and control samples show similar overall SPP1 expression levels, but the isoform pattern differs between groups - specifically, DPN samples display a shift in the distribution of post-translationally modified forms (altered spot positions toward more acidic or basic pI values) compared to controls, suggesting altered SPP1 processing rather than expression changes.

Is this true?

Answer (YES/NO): NO